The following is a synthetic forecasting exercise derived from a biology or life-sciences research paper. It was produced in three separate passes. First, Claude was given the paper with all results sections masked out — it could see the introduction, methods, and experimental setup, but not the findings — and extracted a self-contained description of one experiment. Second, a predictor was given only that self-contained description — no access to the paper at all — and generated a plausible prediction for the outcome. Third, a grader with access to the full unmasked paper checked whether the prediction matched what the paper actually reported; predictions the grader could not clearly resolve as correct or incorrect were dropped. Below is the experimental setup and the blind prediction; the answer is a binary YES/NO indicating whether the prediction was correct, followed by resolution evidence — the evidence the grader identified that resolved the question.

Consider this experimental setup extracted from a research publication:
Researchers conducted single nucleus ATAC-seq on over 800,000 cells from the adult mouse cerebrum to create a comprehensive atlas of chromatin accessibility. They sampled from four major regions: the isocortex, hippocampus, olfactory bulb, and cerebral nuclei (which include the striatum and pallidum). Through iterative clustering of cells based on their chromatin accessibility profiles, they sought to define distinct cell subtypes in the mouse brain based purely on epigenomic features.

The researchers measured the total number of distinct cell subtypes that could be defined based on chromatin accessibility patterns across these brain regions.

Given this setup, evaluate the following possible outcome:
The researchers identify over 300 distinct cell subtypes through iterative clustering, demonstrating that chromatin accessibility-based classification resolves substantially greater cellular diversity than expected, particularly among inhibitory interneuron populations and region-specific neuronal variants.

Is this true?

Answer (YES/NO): NO